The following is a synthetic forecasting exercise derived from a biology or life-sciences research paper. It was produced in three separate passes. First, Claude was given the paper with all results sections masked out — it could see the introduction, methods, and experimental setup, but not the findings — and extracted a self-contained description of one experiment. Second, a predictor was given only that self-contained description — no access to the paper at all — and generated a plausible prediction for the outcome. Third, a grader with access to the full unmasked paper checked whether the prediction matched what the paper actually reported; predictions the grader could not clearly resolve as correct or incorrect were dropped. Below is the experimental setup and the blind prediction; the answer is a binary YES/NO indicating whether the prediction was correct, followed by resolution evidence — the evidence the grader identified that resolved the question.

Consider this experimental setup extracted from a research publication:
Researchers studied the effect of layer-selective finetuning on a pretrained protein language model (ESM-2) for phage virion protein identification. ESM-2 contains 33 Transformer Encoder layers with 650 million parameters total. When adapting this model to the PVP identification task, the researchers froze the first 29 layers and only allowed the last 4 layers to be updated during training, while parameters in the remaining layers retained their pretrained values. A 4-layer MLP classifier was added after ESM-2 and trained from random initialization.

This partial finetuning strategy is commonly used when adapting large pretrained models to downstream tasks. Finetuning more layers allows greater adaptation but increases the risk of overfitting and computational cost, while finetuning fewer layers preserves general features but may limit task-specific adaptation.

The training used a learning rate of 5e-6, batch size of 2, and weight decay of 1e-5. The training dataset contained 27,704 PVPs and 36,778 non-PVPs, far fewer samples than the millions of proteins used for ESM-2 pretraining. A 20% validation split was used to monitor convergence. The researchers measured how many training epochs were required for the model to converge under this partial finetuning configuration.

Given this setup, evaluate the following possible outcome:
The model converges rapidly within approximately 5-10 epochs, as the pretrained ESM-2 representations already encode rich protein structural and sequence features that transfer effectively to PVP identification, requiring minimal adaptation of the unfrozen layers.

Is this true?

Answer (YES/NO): NO